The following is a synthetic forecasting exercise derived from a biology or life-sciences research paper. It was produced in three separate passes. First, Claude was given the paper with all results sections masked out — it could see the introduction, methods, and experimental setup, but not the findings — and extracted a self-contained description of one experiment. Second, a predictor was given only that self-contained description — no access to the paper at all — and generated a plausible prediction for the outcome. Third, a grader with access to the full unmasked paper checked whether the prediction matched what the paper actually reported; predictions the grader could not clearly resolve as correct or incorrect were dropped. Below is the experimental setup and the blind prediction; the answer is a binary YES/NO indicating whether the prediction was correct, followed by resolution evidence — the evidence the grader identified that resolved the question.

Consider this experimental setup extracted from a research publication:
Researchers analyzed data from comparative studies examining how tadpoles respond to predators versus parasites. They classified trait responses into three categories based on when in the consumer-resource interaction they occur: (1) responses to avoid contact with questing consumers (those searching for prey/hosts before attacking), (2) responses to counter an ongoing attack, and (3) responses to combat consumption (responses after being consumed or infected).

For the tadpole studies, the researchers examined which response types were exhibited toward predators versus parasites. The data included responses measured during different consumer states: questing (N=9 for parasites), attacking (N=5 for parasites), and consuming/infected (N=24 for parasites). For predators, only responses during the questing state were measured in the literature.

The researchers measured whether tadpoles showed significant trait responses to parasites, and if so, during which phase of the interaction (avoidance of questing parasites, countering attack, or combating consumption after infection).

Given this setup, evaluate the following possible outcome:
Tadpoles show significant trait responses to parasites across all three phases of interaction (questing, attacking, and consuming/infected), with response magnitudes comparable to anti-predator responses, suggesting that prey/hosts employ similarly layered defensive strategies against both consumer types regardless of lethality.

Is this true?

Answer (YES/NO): NO